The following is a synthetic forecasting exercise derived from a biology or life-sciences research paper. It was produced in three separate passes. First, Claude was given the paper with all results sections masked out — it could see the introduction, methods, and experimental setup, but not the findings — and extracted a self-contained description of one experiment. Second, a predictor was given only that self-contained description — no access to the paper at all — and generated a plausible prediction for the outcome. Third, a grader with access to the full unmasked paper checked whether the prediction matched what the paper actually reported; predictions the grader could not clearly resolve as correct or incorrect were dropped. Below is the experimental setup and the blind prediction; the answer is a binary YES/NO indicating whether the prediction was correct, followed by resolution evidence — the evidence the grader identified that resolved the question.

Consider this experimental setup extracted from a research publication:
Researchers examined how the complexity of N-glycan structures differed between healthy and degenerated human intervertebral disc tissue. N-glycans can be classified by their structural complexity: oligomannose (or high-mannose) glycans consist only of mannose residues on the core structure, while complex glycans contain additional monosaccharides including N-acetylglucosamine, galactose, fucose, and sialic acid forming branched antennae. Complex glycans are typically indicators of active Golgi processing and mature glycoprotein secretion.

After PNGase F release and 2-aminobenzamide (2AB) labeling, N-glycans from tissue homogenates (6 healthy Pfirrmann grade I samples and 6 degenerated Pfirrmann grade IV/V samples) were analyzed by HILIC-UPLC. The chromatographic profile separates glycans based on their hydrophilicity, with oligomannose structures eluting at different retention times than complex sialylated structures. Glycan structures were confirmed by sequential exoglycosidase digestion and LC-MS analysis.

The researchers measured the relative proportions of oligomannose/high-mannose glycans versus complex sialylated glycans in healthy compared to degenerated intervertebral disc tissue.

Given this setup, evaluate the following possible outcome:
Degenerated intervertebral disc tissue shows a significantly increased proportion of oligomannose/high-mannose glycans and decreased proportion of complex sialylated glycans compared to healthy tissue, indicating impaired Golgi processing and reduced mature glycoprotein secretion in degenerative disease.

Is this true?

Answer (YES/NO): NO